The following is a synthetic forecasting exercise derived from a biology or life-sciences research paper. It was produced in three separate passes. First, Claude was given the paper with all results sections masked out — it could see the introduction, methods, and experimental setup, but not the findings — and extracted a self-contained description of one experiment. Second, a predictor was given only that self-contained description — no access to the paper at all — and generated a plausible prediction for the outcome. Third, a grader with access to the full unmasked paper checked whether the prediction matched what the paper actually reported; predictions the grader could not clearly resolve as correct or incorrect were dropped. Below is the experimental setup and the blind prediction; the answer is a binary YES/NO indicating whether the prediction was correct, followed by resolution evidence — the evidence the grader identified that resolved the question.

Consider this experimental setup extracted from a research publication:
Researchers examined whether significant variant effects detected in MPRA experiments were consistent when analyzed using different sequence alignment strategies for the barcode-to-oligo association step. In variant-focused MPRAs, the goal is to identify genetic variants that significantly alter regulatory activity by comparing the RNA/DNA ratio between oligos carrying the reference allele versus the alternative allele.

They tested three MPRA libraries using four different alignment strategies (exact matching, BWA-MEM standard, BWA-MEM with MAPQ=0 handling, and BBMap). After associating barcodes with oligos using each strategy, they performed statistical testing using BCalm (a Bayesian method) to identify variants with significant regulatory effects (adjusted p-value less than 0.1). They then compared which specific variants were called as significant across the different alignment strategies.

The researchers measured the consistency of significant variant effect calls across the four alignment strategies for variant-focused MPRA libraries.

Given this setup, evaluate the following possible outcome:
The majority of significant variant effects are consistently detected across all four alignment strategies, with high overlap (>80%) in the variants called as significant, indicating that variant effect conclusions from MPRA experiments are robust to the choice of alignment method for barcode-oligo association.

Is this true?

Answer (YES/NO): NO